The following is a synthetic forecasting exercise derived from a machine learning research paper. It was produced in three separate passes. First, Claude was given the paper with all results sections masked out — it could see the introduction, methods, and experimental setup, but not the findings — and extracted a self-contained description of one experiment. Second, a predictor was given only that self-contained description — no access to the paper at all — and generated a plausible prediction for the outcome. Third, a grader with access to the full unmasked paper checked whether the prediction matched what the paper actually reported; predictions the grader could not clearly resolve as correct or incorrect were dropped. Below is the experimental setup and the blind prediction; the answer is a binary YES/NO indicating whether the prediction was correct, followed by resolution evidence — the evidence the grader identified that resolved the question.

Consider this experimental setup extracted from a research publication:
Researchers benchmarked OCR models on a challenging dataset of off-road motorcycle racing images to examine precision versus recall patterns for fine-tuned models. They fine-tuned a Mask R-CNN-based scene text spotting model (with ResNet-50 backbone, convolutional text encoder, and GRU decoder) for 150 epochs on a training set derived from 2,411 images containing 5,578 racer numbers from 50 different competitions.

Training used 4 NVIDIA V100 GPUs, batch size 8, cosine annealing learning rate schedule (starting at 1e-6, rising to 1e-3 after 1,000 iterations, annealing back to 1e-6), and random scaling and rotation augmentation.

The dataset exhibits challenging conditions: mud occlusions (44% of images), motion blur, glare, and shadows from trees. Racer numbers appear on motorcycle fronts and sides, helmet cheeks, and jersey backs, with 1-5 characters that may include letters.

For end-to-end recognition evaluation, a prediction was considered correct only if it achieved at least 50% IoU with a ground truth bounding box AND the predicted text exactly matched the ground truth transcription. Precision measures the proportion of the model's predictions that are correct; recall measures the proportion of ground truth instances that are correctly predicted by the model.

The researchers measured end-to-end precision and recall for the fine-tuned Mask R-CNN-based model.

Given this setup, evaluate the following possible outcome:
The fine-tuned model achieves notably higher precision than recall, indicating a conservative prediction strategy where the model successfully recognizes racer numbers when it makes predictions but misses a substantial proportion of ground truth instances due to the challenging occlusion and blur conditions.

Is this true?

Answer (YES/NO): YES